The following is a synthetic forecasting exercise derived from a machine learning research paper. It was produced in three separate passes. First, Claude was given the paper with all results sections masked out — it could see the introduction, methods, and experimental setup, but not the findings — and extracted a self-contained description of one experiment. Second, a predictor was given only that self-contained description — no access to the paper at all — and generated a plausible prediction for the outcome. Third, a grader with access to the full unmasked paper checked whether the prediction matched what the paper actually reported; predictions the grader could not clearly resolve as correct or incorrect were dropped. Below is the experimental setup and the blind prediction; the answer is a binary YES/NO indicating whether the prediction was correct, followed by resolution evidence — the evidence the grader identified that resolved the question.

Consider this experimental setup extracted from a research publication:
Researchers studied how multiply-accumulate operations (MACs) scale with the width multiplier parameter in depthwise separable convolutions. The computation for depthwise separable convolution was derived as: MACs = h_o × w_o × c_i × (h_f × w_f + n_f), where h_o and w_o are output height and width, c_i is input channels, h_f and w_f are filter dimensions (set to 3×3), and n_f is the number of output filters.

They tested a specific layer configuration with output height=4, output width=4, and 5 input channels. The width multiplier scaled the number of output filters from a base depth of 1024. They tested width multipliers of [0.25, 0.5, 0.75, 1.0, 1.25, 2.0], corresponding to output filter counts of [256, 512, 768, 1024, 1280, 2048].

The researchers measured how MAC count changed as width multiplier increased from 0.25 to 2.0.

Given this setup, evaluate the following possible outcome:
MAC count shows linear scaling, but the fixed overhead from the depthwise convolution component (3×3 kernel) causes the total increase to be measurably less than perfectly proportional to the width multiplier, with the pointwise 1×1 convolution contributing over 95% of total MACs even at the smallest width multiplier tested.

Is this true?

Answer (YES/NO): YES